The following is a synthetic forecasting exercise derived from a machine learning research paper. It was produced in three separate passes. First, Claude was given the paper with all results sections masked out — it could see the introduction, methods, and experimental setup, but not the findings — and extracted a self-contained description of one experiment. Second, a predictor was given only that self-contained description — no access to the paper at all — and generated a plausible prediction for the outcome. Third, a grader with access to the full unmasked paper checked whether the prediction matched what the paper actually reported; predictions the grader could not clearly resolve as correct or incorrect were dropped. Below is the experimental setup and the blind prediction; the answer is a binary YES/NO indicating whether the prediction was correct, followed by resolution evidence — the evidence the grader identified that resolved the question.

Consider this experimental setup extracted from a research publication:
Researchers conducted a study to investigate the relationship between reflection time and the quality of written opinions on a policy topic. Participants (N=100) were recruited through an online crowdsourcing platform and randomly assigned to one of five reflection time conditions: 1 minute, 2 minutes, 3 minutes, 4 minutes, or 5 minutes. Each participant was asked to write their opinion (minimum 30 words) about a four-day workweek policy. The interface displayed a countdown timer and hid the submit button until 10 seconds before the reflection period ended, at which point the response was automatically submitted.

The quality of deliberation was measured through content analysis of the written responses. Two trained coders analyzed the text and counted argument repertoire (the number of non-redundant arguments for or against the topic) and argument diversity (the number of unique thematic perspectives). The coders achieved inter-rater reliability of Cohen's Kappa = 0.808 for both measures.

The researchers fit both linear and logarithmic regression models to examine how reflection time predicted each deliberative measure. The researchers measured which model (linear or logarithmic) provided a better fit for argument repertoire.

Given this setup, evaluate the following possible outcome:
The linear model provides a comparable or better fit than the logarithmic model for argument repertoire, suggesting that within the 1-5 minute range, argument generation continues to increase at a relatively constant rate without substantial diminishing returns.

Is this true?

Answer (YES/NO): NO